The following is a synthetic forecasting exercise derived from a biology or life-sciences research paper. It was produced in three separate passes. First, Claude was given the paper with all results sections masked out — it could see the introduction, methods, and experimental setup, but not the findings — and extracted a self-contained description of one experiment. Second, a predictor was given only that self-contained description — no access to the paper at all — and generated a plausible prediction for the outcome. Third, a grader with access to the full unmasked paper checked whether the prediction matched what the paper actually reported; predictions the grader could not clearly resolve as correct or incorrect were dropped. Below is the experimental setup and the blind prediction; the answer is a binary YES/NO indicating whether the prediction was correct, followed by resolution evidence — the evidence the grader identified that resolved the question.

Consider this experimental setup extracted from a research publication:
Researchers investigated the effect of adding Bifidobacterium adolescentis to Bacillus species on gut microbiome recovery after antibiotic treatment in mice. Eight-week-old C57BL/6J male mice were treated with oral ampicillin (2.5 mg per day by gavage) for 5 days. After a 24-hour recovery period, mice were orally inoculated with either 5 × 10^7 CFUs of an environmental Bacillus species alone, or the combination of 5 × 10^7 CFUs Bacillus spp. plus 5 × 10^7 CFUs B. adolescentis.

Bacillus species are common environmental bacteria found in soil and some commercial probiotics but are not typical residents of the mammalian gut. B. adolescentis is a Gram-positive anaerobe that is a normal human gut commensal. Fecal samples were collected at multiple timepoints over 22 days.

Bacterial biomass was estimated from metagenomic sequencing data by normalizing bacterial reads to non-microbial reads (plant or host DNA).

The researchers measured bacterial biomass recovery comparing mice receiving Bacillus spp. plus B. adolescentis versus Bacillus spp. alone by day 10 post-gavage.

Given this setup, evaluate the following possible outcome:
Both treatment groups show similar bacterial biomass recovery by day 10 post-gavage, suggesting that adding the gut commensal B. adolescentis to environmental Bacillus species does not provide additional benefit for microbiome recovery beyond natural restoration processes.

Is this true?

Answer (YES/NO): YES